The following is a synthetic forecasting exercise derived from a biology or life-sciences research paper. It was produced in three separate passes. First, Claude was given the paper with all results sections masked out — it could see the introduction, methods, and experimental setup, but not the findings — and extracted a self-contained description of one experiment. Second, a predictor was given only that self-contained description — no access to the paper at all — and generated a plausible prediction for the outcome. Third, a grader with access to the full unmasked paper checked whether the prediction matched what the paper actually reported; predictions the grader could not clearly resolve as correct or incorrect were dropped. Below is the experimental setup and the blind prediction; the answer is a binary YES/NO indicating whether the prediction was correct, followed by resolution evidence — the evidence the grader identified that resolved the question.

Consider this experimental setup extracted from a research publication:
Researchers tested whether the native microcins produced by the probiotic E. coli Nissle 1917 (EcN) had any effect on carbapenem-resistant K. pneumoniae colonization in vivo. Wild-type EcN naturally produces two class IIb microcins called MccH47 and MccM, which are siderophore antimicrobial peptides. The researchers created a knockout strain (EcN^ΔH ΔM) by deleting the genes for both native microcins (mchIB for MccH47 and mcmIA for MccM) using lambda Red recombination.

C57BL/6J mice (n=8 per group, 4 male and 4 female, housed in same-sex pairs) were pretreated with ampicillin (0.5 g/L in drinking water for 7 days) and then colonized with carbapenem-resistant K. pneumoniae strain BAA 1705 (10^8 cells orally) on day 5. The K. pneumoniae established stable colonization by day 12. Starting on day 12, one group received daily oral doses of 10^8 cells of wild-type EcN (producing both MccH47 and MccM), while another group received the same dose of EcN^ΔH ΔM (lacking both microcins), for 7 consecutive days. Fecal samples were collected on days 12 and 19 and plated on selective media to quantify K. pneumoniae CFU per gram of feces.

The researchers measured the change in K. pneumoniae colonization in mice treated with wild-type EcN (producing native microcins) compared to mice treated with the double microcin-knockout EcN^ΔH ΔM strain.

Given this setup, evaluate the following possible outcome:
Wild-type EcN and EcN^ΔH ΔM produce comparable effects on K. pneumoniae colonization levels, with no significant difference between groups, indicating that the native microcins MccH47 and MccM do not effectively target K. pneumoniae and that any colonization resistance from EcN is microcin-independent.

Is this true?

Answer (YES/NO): NO